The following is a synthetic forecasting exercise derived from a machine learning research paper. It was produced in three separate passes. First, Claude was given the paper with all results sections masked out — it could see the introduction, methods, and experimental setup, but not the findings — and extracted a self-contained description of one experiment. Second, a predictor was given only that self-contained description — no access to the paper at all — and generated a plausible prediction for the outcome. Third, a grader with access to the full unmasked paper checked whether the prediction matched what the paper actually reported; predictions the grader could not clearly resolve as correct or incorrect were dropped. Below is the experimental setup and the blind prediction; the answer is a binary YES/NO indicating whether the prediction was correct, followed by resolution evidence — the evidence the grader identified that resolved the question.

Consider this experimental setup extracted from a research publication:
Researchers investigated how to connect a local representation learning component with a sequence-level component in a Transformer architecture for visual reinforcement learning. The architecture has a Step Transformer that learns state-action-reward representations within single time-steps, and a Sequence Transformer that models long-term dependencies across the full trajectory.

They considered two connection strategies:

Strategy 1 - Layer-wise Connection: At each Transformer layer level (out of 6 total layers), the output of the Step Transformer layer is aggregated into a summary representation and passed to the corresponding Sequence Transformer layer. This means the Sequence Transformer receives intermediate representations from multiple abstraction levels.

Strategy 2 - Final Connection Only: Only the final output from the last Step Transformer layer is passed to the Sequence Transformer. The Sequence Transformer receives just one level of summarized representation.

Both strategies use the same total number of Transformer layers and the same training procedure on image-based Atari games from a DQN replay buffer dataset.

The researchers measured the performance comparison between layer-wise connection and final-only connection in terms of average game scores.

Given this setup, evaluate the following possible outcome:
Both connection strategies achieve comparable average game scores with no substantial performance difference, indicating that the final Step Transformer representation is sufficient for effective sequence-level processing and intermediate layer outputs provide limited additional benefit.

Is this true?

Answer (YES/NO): NO